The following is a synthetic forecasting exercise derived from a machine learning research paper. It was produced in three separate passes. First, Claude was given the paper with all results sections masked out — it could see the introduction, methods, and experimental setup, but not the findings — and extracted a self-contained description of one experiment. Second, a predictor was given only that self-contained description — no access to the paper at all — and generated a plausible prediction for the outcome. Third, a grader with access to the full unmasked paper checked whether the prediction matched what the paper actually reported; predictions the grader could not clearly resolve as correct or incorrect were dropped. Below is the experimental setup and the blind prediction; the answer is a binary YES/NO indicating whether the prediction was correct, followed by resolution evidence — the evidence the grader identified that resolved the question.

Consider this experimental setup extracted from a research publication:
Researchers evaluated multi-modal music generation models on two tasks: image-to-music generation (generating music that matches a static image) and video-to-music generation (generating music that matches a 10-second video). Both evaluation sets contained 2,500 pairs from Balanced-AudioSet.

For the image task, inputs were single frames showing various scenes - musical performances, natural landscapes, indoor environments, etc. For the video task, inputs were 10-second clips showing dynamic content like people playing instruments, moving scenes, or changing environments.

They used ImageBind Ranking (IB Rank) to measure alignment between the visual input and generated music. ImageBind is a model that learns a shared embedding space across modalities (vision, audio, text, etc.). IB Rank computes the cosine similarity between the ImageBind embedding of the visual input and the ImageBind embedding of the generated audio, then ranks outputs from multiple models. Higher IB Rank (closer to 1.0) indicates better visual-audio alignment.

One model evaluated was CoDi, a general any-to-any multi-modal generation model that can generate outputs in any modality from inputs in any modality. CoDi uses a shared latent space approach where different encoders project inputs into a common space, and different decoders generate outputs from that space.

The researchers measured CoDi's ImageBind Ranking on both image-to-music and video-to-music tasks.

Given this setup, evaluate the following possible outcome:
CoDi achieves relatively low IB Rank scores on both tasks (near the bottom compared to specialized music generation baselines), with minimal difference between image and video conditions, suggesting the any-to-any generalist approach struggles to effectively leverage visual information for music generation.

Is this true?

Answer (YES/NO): NO